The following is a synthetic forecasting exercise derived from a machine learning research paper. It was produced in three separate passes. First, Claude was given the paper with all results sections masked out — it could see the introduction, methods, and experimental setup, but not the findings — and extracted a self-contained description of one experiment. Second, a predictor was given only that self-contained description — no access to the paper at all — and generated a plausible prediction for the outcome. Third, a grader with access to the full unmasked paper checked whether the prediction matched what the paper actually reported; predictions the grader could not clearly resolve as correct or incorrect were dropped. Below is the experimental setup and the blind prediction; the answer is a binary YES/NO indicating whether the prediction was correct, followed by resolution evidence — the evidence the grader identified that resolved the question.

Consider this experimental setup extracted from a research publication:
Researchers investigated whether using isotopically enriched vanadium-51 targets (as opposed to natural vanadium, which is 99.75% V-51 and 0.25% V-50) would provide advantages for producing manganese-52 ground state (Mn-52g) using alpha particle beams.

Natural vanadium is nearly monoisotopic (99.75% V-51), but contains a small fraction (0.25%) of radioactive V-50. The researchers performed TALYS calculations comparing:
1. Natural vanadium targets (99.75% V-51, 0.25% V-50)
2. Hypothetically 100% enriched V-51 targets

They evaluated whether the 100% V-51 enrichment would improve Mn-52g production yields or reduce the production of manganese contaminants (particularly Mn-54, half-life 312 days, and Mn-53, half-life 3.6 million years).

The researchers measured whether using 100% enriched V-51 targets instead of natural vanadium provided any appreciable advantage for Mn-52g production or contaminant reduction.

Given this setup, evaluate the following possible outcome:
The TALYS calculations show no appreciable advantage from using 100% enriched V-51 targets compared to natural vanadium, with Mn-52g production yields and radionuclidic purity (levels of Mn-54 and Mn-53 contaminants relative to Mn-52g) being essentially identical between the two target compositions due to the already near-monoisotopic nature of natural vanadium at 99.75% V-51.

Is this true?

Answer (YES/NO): YES